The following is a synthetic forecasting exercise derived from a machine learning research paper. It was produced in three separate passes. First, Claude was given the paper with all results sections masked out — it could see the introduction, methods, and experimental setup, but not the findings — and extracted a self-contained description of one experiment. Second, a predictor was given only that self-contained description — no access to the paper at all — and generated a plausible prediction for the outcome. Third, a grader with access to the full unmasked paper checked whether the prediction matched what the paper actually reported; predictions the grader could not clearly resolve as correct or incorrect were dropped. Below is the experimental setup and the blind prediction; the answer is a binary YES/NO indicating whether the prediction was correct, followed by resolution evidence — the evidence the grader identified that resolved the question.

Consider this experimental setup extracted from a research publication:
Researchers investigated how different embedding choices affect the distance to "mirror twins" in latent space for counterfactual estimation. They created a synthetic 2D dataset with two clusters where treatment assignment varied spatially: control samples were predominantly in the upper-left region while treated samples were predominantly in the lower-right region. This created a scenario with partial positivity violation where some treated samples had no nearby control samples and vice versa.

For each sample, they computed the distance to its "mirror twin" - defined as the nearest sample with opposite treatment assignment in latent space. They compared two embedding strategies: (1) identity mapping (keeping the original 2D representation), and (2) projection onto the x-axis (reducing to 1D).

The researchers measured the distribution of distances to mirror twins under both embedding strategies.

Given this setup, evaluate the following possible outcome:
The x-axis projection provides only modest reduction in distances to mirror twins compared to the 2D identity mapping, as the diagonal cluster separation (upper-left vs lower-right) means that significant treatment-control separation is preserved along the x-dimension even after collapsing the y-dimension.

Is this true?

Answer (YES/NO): NO